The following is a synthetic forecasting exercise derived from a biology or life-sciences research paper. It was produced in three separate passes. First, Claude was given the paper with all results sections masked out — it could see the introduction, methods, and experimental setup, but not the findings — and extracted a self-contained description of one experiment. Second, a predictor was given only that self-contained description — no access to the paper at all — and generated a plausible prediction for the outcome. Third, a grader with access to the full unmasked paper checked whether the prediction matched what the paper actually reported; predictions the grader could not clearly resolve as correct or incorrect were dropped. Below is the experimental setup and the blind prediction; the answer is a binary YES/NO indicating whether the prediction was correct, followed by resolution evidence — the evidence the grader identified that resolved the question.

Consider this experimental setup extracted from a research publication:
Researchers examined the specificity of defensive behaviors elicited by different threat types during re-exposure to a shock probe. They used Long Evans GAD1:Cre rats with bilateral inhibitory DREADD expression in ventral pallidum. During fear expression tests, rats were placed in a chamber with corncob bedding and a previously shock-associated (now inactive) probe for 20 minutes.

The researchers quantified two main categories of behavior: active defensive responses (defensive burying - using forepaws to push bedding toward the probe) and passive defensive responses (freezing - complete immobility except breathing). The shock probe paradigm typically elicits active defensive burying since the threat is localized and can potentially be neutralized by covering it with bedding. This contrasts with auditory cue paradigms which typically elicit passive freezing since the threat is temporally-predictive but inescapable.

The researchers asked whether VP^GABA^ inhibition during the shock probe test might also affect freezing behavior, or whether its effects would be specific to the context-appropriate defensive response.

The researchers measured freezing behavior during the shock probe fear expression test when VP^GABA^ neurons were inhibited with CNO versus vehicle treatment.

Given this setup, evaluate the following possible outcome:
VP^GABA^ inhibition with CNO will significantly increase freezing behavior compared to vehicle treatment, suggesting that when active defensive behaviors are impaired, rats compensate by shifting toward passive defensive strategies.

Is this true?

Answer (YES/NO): NO